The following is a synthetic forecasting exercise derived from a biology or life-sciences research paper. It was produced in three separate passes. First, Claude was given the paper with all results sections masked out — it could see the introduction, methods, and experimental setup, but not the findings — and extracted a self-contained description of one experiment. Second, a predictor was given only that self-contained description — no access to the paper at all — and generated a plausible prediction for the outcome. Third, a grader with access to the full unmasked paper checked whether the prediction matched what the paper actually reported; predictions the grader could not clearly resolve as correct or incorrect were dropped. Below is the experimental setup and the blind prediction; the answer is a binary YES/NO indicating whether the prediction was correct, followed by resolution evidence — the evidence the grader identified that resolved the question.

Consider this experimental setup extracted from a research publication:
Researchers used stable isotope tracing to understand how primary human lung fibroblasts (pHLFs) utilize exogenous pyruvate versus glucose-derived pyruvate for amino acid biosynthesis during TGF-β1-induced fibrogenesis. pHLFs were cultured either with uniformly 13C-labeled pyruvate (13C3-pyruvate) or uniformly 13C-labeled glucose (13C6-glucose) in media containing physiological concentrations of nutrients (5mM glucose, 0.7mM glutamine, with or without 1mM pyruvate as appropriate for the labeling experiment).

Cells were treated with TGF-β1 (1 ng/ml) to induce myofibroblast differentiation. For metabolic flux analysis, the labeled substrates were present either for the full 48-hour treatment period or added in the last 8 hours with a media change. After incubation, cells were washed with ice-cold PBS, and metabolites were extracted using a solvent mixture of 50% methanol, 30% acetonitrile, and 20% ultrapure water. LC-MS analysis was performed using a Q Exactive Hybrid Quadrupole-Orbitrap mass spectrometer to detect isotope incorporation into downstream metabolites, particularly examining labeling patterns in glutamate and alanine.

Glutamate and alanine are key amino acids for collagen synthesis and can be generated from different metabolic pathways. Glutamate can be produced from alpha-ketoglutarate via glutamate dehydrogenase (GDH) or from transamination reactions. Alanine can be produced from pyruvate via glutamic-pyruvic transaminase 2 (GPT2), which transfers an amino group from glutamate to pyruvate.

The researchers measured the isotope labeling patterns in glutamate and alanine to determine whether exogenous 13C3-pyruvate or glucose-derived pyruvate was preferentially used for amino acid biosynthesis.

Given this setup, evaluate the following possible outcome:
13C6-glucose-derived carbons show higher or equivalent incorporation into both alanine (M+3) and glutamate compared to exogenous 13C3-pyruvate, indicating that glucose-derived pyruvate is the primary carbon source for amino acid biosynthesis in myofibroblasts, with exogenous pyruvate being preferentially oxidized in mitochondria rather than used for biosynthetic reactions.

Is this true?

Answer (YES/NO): NO